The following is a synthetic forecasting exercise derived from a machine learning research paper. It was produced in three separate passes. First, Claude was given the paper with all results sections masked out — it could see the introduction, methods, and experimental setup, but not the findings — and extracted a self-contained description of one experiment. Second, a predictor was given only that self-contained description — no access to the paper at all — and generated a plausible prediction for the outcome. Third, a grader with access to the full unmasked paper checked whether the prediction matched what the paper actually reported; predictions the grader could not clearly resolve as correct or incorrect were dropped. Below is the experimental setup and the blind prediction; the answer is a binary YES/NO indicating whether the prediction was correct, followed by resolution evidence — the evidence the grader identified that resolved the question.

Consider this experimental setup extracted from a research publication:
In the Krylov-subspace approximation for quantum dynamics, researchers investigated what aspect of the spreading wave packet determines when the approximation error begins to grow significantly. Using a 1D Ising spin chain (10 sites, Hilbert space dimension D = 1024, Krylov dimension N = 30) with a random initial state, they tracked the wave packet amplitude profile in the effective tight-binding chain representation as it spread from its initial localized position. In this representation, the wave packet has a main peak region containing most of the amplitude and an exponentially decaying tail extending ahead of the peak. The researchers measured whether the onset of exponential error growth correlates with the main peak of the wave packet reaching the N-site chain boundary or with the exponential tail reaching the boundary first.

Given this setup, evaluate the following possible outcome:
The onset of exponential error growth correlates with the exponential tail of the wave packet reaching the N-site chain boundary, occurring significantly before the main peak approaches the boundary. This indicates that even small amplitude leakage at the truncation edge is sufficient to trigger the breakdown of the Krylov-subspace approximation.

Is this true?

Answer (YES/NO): YES